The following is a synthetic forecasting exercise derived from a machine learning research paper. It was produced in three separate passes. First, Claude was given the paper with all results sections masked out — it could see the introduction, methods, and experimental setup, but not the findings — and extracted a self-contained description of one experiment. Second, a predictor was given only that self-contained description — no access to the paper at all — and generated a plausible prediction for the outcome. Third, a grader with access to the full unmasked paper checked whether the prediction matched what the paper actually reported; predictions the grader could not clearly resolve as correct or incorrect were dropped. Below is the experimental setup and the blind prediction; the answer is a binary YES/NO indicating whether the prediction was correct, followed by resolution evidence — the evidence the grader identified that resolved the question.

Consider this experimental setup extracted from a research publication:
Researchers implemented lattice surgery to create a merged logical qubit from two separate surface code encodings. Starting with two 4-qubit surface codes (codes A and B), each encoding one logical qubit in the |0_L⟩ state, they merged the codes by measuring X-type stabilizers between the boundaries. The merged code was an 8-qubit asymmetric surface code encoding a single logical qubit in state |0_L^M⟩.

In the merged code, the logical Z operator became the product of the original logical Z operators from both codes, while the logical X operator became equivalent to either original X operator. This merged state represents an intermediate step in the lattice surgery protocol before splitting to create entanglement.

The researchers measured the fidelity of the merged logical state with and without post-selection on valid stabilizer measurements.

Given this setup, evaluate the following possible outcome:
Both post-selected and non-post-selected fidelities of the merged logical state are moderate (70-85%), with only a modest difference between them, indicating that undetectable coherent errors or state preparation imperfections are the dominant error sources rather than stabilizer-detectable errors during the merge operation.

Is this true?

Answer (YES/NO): NO